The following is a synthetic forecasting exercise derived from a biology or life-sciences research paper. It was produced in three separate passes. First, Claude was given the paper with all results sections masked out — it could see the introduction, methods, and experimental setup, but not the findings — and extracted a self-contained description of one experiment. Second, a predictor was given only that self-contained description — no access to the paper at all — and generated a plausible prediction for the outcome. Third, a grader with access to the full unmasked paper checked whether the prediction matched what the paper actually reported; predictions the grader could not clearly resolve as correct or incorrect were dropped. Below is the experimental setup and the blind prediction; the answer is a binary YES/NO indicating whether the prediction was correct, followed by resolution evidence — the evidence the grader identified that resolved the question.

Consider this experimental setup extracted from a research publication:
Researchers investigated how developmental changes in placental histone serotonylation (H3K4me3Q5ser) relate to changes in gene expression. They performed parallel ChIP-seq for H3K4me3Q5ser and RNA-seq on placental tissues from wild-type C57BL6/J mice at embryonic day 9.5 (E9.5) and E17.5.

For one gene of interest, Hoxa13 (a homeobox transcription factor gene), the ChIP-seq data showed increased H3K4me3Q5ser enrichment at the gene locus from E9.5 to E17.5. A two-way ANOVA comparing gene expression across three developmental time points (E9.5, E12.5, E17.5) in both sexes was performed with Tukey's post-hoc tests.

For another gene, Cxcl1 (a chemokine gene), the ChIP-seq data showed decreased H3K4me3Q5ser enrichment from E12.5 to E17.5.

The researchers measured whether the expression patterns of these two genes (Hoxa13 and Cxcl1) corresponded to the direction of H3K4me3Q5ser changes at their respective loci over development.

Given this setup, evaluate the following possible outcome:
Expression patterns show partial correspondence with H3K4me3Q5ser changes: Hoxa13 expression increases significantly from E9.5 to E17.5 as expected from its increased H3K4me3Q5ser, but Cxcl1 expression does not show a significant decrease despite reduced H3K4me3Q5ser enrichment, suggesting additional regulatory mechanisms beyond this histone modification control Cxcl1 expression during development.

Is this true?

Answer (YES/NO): NO